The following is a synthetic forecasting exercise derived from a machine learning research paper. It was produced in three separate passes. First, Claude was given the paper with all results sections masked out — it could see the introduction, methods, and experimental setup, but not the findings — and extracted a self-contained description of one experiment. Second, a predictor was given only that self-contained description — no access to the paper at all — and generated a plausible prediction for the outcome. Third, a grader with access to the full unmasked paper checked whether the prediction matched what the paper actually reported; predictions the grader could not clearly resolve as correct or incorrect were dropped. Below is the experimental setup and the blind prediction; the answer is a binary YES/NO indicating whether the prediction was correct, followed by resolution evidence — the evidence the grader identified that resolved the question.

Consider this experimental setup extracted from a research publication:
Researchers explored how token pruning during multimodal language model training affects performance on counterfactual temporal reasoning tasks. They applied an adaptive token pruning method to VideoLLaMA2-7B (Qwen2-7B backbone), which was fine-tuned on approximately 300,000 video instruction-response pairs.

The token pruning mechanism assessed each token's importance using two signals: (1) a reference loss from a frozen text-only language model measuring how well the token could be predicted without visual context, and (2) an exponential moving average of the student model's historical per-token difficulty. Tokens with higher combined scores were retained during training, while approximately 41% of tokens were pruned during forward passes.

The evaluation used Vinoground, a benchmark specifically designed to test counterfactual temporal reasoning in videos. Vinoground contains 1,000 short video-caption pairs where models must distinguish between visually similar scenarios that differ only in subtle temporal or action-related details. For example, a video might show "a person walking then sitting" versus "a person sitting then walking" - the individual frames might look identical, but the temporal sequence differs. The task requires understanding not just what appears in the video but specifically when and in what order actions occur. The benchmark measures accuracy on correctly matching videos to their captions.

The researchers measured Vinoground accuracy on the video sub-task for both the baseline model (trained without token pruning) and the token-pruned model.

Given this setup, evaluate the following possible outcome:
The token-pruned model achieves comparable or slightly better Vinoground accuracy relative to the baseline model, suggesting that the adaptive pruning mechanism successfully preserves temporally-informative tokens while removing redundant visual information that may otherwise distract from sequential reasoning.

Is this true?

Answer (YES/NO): YES